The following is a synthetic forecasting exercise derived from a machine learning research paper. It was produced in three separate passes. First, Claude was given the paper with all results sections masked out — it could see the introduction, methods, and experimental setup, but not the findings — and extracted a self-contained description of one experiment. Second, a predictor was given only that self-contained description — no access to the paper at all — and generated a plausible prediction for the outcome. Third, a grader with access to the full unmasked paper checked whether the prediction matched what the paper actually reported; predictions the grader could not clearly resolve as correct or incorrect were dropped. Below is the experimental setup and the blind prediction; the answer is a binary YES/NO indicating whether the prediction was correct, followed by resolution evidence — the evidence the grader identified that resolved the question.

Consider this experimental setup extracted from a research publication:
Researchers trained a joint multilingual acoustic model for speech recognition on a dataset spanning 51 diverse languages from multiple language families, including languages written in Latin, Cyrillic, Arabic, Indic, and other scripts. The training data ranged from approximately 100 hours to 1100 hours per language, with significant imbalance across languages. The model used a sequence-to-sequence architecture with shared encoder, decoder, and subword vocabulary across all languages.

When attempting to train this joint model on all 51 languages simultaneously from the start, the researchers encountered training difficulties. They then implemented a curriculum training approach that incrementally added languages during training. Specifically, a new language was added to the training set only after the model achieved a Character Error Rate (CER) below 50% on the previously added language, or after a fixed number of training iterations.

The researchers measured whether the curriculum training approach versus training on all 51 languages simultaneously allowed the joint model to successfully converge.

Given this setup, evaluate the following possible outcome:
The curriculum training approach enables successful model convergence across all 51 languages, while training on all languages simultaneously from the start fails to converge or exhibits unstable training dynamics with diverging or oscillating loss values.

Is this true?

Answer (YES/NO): YES